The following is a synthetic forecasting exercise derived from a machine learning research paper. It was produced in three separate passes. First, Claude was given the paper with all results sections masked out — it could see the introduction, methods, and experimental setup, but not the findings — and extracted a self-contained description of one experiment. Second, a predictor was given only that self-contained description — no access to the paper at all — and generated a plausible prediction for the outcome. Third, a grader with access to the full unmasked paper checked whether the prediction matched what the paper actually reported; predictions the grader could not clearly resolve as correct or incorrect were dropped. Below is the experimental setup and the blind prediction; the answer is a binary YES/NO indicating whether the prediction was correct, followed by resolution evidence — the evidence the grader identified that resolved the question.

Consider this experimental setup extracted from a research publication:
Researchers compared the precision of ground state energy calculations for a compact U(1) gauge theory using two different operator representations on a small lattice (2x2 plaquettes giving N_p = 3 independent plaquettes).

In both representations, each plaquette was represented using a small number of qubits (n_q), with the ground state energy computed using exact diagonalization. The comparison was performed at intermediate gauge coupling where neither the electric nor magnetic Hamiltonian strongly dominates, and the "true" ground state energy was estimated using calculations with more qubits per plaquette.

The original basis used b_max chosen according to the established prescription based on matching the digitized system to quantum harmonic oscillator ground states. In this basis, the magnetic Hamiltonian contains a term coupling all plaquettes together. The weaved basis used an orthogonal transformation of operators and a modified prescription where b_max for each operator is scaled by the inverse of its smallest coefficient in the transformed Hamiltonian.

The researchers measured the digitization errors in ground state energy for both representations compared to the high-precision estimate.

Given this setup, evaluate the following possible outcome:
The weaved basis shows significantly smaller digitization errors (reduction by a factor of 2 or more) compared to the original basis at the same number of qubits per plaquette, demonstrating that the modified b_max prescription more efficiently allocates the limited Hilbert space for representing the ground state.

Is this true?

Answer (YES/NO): NO